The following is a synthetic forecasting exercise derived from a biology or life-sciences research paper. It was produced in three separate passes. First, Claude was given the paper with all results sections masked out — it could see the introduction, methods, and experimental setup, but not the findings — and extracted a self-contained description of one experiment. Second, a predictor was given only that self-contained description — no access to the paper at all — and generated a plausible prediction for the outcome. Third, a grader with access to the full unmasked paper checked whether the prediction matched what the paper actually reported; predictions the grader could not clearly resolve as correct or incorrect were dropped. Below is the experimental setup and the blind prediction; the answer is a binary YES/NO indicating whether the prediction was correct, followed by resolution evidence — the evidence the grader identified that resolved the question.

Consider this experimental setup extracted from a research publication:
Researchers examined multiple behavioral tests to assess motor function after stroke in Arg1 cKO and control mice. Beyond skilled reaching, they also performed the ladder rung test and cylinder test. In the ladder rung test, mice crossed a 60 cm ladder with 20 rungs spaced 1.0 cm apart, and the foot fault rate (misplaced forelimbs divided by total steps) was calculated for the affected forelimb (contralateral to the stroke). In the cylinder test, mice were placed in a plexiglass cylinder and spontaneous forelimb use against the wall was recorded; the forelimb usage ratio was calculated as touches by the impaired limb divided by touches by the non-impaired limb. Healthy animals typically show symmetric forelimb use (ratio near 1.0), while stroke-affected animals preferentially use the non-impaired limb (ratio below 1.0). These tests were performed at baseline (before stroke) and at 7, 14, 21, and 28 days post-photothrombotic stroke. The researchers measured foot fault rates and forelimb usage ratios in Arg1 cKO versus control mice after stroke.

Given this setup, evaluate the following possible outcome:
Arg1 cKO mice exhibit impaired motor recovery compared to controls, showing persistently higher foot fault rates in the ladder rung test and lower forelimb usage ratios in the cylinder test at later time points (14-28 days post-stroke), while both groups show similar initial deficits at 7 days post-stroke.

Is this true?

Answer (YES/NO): NO